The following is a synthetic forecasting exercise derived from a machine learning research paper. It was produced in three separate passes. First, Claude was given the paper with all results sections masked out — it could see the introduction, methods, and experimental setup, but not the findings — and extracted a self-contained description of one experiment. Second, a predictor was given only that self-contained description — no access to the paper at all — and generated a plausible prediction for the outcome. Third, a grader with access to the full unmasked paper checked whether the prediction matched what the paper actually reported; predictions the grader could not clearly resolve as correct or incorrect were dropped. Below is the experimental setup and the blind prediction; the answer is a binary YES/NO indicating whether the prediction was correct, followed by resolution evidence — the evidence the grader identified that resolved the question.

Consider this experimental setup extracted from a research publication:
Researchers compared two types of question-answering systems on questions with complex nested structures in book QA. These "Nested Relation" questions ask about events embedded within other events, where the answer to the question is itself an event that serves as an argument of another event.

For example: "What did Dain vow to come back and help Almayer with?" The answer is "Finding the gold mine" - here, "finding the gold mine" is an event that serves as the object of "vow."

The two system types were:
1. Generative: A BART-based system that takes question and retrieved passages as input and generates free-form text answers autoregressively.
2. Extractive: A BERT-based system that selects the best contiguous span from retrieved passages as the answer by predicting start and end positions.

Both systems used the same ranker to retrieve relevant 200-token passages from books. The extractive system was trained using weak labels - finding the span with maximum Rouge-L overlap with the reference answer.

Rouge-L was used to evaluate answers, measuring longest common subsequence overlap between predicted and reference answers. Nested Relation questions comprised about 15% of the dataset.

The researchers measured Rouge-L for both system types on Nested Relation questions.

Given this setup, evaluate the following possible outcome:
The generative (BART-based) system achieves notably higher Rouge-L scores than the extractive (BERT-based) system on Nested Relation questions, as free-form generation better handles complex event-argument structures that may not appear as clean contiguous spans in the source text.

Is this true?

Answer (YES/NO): YES